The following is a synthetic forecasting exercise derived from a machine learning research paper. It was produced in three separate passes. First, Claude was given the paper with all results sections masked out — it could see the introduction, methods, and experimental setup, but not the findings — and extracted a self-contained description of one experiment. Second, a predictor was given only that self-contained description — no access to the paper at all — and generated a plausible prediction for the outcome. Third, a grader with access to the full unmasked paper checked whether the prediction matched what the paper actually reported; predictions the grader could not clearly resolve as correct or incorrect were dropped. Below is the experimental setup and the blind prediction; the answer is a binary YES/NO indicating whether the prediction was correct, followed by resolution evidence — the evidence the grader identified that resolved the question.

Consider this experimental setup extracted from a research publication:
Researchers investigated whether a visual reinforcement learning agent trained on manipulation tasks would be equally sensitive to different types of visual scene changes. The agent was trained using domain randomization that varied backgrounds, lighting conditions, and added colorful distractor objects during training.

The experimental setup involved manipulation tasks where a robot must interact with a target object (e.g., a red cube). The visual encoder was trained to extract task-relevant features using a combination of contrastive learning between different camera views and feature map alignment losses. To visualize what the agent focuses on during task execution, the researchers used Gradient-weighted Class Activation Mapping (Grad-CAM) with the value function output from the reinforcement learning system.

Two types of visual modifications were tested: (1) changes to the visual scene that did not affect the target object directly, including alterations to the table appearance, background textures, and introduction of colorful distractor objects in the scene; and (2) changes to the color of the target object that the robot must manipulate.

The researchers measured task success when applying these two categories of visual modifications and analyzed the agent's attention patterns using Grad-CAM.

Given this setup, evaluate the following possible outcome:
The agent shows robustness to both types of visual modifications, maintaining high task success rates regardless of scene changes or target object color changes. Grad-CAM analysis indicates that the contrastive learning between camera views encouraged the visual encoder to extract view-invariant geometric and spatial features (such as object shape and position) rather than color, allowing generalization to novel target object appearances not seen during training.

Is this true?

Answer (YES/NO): NO